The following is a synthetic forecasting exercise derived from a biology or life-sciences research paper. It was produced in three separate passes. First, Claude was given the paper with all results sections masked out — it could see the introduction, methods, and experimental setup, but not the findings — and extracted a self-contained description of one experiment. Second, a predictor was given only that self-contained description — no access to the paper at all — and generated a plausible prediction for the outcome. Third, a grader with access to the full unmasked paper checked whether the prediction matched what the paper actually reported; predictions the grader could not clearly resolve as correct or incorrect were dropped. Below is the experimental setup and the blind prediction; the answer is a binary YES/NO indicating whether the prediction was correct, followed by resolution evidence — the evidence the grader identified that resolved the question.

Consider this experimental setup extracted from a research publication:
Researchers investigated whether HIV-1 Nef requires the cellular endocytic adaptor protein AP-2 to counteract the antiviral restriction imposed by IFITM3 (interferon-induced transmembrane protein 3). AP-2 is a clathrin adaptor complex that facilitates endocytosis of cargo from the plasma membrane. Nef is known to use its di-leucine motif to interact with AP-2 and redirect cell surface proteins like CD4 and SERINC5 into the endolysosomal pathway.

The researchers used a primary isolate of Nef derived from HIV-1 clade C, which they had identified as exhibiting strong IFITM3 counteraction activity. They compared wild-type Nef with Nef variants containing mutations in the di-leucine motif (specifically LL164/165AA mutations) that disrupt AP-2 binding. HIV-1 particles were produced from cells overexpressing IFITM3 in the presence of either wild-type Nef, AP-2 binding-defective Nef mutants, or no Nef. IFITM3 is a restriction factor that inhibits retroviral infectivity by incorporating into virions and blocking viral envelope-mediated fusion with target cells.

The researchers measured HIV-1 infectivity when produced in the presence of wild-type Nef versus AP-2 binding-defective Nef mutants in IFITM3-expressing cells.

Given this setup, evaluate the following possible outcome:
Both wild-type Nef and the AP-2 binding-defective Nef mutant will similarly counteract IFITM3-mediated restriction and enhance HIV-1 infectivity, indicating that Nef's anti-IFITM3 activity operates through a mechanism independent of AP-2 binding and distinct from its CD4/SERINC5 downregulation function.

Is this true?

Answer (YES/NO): NO